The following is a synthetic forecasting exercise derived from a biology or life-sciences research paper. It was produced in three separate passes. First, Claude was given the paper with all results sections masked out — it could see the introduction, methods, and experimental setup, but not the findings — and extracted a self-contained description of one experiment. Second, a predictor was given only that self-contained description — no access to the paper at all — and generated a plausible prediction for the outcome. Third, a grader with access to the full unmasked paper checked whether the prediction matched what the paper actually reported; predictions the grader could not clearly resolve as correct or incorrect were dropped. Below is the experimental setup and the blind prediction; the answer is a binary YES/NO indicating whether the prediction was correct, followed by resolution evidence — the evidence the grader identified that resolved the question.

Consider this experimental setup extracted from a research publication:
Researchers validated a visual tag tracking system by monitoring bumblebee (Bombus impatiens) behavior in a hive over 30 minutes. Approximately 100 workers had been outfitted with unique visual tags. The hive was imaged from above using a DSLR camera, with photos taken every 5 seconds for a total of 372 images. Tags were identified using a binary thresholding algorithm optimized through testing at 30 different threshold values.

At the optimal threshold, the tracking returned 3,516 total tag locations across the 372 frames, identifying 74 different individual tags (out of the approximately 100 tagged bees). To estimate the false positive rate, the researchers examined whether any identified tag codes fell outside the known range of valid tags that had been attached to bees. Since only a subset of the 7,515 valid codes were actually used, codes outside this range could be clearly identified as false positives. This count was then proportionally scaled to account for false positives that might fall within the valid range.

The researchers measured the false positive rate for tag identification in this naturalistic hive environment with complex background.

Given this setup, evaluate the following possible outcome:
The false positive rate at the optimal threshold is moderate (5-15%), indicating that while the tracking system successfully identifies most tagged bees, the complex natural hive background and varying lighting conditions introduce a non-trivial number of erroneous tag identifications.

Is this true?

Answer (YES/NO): NO